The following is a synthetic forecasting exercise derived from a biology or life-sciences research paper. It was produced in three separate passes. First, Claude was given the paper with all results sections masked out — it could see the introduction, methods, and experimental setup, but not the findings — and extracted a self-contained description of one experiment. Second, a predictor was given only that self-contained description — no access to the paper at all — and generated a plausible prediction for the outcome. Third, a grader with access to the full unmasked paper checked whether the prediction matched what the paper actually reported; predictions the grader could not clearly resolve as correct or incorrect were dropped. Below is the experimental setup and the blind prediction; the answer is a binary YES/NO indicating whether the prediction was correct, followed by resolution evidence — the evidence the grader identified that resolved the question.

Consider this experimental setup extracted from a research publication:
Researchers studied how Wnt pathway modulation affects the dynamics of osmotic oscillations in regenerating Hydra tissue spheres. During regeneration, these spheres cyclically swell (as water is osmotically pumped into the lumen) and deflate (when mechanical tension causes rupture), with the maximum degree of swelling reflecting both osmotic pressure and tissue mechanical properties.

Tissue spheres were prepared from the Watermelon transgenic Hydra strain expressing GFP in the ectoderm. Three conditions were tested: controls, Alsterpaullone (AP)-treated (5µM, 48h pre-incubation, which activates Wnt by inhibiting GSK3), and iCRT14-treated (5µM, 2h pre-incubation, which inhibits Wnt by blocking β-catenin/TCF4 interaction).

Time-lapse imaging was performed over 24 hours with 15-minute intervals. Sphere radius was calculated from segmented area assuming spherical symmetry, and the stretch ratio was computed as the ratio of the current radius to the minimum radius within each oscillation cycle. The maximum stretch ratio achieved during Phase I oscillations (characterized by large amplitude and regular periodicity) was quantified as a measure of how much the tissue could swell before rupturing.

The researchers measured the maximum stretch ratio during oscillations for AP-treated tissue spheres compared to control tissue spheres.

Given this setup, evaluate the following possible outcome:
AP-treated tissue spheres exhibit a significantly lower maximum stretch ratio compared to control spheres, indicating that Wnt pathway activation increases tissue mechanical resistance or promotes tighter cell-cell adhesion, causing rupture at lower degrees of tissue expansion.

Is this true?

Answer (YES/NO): NO